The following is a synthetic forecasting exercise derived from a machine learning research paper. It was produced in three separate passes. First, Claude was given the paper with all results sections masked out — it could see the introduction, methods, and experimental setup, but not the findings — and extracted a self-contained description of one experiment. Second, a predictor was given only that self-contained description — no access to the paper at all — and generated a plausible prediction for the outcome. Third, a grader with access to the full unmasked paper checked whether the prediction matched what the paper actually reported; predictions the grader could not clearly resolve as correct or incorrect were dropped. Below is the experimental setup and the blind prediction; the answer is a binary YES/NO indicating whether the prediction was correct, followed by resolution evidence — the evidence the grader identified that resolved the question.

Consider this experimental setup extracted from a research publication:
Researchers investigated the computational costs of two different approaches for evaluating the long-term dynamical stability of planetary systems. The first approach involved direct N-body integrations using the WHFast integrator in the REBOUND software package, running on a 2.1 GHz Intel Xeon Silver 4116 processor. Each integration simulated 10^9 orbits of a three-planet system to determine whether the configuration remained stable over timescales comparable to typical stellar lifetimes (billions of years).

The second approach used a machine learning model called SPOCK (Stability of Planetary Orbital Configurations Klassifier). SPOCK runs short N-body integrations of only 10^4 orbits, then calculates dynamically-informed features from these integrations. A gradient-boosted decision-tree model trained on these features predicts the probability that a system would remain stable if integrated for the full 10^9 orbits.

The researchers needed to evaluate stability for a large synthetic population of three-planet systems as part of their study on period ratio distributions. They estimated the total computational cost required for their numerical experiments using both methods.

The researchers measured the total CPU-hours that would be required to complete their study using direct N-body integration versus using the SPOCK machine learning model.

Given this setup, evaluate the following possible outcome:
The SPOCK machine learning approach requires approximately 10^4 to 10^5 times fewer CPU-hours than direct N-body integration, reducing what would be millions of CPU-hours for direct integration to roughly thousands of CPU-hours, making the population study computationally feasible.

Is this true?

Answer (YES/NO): NO